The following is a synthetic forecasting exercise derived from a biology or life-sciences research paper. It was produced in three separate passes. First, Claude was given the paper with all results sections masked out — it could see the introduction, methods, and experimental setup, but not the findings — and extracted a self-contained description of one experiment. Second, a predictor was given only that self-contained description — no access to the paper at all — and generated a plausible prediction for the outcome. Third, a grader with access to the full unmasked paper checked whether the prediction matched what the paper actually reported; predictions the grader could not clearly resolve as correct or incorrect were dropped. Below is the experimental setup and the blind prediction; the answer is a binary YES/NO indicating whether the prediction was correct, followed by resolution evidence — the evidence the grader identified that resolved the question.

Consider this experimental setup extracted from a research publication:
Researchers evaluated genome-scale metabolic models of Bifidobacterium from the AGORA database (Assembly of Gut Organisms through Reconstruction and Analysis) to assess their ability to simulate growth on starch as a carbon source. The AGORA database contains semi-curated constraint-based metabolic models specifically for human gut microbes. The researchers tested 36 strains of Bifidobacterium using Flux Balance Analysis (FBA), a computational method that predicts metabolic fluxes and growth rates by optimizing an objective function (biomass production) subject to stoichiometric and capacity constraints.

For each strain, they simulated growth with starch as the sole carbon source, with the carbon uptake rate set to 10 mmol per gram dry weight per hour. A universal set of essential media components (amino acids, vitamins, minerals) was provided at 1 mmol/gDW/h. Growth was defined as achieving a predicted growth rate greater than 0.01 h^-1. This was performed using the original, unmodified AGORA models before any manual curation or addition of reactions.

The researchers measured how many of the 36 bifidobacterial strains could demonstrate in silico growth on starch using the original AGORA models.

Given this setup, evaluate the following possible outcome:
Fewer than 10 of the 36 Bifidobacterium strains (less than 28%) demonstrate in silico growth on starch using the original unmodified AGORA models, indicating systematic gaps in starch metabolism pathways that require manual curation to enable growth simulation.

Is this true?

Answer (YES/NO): YES